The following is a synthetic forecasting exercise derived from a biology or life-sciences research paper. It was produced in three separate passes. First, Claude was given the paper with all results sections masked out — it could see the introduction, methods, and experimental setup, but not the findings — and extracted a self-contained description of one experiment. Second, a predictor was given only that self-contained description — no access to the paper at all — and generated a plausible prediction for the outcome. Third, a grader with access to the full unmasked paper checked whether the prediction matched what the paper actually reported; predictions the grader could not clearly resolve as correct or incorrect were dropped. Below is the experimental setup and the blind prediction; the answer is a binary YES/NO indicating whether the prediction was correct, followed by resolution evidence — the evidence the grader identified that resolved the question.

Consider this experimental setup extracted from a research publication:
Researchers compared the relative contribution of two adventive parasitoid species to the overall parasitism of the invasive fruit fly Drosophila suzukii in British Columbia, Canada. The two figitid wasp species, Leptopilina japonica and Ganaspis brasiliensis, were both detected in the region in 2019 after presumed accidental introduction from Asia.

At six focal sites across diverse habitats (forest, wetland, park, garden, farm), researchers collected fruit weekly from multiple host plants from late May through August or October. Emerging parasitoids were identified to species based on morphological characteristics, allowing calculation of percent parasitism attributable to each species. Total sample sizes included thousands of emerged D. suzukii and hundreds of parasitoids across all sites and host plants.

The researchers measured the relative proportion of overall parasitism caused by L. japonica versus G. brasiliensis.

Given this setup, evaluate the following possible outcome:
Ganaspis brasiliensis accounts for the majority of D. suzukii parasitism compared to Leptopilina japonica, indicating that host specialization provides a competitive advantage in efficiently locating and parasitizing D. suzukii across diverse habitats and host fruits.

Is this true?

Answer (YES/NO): NO